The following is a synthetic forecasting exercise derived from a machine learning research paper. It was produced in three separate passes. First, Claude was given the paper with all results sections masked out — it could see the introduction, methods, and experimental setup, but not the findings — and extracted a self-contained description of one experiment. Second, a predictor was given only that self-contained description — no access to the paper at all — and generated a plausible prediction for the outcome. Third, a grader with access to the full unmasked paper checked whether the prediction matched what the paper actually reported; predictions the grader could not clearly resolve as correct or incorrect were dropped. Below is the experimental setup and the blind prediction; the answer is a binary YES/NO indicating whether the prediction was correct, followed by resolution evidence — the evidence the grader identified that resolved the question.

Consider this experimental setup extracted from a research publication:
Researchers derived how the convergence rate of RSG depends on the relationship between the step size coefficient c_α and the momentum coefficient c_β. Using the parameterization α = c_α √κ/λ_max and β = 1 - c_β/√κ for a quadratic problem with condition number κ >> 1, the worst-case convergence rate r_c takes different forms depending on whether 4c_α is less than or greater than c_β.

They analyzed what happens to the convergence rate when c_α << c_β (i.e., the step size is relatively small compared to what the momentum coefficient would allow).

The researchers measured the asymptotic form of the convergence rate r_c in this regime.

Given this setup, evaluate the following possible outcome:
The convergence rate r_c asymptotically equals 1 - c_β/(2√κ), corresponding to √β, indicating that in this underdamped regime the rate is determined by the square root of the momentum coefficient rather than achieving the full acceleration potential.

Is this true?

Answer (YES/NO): NO